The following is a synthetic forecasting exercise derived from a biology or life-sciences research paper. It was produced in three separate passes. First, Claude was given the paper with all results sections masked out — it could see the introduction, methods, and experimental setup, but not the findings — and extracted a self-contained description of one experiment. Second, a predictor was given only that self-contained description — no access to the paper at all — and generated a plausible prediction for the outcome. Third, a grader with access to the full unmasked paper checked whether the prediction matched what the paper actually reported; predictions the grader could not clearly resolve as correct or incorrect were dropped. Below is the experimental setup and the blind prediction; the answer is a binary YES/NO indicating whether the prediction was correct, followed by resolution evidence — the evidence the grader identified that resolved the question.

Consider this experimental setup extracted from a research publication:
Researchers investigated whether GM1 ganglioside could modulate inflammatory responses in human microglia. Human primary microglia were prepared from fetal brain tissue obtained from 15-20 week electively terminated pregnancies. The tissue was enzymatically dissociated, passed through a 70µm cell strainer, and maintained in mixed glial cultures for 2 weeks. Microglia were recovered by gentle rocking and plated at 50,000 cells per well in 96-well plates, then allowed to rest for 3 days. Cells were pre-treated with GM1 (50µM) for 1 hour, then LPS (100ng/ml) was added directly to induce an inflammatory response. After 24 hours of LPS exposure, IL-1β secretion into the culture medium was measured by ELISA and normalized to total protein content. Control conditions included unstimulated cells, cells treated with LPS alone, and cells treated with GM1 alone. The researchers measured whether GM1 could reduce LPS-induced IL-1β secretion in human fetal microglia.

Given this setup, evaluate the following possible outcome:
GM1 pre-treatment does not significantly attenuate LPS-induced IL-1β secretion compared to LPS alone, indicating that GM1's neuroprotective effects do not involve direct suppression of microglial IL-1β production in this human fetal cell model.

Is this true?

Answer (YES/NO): NO